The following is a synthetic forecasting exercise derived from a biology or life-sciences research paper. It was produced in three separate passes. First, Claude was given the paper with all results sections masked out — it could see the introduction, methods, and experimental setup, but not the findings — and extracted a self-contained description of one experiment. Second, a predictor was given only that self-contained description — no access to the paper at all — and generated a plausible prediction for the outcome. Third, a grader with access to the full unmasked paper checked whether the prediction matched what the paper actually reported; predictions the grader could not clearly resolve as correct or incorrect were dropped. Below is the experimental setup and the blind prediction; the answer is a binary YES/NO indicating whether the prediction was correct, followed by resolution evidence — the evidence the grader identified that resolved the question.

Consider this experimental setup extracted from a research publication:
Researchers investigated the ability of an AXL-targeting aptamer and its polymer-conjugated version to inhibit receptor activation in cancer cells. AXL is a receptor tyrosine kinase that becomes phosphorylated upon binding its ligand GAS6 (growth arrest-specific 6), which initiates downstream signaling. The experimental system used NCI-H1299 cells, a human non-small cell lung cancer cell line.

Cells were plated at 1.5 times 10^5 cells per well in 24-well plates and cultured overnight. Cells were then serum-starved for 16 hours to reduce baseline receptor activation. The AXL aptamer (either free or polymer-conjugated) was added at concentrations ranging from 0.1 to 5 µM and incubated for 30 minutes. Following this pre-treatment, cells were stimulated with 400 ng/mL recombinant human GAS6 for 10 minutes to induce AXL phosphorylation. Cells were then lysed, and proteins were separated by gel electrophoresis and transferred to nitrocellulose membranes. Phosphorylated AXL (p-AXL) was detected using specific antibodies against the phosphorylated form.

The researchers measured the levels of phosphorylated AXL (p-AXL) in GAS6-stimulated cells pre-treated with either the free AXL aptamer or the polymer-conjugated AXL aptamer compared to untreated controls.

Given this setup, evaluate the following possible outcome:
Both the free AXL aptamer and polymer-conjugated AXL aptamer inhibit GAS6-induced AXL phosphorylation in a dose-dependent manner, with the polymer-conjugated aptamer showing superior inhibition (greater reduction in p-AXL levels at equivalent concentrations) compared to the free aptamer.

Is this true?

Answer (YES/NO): YES